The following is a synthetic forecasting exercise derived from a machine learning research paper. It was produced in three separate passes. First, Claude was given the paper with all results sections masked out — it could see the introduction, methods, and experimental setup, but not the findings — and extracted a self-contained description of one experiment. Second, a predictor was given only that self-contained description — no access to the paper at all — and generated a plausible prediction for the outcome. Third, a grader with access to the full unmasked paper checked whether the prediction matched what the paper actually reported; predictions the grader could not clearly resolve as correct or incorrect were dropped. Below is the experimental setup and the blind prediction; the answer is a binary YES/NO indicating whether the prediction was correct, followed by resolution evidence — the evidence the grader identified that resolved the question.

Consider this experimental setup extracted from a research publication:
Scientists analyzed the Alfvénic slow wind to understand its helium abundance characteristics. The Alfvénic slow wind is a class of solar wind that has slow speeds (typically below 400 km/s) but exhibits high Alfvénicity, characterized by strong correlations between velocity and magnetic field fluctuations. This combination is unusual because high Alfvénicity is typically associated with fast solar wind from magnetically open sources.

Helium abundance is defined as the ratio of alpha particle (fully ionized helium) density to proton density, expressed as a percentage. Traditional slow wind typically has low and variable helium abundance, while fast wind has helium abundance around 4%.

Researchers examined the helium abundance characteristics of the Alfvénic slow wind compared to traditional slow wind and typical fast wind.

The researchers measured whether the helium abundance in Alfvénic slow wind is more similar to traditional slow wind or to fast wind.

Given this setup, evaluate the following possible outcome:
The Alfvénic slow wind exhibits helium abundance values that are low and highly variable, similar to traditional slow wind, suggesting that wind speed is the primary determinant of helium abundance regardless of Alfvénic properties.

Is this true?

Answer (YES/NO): NO